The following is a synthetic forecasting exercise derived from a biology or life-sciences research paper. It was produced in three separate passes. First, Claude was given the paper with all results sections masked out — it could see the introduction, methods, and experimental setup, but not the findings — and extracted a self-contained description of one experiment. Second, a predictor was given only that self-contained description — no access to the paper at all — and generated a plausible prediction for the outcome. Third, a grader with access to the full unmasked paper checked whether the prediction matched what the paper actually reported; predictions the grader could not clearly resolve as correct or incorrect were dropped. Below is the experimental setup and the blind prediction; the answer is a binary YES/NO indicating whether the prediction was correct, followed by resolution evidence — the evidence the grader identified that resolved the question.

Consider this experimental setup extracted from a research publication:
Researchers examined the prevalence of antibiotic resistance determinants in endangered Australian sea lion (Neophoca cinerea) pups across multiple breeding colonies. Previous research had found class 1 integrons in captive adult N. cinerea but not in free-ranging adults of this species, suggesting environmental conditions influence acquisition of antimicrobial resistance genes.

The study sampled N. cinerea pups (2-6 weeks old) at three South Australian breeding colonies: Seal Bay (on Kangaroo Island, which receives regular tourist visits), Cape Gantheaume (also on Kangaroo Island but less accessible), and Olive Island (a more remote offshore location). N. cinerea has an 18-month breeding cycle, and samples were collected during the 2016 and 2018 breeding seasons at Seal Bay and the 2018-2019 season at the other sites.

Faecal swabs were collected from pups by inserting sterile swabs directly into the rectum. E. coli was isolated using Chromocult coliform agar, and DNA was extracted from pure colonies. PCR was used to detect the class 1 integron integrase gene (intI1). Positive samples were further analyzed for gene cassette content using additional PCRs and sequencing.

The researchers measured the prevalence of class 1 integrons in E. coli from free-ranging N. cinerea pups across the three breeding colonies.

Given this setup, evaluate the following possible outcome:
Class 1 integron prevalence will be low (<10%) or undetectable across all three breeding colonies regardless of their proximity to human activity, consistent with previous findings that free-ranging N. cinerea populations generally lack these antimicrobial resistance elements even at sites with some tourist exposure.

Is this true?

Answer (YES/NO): NO